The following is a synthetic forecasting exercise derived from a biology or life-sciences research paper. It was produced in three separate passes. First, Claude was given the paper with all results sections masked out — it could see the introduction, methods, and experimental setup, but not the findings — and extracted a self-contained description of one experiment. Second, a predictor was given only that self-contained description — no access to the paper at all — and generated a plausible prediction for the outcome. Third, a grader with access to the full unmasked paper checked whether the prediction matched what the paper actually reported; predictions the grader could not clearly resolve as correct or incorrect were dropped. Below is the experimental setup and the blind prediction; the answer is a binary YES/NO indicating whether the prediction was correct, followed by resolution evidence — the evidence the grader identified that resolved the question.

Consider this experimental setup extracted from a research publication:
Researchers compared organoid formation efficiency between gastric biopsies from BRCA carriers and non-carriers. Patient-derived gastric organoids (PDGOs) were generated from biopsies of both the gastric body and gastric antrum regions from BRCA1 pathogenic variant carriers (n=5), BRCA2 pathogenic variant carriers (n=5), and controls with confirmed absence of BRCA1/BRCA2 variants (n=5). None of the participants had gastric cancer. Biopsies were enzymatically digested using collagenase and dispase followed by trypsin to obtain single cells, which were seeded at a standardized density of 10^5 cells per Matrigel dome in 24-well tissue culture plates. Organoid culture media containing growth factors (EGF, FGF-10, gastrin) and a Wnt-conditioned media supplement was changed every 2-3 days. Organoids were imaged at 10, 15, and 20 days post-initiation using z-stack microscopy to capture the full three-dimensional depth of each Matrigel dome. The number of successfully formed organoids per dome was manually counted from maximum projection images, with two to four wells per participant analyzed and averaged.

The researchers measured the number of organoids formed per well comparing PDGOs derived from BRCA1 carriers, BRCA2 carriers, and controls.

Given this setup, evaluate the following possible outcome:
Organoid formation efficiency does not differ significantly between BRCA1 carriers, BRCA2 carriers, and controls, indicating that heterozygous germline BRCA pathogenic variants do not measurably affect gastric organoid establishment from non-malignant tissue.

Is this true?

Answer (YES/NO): NO